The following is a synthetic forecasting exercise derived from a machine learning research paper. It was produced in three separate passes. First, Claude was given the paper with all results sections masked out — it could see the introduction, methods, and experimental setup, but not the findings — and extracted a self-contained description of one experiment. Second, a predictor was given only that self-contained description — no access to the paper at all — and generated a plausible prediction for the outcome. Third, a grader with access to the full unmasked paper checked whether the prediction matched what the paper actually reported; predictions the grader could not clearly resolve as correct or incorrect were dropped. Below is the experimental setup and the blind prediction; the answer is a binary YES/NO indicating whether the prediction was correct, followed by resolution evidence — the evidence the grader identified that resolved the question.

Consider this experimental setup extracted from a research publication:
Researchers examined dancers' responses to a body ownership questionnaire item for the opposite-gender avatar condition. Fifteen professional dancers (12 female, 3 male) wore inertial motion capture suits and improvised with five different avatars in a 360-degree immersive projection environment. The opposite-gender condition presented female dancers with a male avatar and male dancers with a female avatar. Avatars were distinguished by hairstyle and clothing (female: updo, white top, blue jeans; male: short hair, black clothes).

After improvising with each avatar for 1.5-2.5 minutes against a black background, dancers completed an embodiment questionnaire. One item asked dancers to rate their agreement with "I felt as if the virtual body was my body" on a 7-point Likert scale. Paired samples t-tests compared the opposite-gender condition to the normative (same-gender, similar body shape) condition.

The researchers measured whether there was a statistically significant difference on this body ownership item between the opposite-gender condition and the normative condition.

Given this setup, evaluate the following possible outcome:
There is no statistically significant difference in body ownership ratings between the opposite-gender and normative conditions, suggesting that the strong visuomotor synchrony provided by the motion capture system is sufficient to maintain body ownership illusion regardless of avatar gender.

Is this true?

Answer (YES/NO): NO